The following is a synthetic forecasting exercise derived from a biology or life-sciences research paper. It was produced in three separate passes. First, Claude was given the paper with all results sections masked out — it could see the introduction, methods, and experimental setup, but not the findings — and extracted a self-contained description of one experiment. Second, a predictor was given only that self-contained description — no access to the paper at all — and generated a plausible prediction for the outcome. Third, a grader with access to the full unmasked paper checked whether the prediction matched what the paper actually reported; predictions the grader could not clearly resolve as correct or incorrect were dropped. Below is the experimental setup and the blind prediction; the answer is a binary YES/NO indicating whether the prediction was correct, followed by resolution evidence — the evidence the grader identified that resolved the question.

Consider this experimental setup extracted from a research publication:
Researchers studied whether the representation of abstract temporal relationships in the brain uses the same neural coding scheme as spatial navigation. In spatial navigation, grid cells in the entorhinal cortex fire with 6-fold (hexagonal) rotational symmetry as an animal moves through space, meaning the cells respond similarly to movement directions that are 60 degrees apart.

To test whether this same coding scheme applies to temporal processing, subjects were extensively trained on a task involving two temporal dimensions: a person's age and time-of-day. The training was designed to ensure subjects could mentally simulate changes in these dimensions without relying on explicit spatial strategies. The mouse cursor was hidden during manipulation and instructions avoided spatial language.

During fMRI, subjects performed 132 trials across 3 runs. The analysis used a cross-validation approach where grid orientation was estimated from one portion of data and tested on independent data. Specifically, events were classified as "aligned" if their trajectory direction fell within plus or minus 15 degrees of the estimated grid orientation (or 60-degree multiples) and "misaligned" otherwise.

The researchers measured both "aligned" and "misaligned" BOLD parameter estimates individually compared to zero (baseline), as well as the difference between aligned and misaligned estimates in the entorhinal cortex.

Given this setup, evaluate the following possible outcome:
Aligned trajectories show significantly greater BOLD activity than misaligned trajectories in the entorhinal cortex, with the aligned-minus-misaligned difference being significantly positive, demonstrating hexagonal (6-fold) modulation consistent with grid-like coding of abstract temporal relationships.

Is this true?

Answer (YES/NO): YES